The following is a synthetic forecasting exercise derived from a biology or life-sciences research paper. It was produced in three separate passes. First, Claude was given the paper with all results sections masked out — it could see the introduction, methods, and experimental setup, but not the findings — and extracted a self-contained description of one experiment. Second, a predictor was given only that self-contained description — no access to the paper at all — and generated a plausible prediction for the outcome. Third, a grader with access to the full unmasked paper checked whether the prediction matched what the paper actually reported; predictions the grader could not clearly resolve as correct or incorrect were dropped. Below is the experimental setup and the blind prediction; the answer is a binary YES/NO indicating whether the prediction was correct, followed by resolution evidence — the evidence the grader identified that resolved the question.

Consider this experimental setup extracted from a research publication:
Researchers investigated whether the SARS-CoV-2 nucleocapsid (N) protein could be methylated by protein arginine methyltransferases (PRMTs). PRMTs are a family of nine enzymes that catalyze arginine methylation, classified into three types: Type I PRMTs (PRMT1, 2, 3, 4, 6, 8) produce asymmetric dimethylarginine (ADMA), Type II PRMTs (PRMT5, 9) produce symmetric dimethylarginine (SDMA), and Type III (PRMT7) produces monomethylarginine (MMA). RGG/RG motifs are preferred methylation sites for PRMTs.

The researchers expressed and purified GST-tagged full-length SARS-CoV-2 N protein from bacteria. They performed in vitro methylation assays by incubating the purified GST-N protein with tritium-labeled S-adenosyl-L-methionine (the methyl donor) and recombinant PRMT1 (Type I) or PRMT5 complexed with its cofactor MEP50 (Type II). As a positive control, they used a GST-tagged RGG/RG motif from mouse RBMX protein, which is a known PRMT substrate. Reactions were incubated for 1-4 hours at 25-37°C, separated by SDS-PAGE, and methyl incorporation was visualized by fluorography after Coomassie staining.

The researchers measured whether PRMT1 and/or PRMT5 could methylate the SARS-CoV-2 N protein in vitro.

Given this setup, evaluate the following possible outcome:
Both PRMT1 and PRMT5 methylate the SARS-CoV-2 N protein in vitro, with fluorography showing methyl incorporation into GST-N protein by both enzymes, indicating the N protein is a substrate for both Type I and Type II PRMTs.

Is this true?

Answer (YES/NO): NO